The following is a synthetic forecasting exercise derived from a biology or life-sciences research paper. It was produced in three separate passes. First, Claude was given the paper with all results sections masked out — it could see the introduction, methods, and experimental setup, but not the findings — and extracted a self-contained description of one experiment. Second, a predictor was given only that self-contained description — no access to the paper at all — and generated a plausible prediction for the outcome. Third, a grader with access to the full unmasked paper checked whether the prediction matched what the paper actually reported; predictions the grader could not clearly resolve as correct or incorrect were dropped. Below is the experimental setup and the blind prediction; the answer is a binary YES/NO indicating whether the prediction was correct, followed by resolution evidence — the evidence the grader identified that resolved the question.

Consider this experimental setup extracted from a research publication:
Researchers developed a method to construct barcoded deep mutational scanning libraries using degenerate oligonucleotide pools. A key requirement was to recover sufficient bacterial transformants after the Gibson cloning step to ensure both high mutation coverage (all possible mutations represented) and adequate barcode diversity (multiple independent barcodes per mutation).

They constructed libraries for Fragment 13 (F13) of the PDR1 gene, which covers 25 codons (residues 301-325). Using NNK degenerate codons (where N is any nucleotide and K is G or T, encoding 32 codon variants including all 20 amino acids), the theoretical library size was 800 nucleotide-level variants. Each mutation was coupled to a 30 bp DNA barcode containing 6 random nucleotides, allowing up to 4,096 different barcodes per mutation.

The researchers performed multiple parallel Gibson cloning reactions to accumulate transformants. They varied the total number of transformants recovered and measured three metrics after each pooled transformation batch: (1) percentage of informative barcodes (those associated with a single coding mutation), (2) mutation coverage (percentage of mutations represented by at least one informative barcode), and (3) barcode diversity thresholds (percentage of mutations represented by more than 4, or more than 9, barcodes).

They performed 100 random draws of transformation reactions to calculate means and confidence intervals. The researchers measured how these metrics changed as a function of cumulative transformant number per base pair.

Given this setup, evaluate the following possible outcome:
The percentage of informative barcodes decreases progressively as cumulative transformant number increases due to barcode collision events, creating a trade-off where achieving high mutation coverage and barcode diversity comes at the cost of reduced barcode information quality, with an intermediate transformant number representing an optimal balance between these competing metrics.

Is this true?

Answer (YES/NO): NO